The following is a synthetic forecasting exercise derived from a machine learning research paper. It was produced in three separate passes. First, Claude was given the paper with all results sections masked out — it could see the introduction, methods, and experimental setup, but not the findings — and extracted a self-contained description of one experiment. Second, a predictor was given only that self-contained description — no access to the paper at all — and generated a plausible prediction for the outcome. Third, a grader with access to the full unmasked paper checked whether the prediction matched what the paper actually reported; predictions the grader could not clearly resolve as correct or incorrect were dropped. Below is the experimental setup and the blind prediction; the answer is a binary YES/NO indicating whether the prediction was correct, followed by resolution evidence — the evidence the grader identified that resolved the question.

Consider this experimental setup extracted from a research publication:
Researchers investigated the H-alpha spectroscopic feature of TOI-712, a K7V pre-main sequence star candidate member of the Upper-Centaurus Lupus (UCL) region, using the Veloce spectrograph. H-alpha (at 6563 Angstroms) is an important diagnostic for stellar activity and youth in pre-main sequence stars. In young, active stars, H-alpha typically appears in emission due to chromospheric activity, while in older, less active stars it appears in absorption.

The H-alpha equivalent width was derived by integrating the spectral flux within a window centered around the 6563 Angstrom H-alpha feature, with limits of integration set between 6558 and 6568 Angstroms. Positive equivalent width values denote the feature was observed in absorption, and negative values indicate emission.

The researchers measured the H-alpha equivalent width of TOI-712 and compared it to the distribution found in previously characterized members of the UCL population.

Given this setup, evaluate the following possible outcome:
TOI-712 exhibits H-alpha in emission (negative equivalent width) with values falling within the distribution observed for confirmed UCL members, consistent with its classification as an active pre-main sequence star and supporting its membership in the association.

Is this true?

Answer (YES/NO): YES